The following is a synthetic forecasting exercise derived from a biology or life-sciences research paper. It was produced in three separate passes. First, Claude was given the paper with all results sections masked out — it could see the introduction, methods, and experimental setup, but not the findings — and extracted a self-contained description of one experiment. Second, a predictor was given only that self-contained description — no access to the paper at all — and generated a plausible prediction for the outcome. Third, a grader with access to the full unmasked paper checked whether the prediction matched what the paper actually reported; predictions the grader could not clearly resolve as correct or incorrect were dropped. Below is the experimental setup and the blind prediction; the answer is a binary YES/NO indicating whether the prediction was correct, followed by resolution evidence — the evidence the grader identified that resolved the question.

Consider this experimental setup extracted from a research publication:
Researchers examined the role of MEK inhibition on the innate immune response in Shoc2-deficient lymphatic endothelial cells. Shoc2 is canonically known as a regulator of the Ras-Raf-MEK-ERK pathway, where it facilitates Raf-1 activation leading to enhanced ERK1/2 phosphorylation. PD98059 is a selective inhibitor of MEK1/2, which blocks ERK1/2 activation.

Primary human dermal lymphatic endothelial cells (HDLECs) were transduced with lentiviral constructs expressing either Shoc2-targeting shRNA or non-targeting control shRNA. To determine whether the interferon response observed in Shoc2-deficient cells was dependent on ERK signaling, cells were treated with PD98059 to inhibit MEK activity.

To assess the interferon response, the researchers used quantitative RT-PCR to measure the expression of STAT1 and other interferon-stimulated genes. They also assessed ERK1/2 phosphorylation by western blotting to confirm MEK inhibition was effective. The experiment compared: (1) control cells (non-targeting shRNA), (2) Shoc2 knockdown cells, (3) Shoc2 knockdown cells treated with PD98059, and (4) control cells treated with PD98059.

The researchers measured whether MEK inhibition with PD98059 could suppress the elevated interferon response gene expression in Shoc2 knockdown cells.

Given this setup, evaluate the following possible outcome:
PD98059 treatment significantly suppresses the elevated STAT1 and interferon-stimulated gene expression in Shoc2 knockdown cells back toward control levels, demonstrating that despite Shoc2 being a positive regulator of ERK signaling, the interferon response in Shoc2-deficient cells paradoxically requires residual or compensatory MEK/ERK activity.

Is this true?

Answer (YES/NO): NO